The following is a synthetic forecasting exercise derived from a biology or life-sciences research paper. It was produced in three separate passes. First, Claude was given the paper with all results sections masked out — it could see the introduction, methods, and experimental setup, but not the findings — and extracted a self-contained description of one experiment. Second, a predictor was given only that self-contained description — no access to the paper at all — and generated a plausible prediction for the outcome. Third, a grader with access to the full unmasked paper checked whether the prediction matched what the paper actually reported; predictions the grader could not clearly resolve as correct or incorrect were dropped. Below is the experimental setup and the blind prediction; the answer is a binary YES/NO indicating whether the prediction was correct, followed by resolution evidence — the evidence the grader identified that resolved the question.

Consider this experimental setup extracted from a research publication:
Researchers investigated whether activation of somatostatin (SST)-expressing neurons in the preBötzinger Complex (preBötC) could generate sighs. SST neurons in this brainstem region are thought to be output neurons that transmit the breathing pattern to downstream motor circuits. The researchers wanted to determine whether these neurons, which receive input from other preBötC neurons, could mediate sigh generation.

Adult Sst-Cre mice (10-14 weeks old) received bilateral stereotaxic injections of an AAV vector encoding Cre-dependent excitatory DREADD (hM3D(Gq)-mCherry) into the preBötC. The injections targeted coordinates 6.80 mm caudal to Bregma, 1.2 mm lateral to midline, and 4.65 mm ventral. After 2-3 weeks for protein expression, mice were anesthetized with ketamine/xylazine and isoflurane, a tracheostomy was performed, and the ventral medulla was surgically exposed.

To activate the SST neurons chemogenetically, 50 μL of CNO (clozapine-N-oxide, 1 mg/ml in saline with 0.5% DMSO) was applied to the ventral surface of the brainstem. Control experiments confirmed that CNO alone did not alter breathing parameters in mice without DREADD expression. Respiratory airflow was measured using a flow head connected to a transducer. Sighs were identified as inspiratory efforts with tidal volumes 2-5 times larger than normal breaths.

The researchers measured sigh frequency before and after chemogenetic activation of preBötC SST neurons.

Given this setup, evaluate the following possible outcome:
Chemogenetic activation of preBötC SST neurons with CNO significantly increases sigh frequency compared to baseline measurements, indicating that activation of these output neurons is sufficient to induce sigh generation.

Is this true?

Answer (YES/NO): YES